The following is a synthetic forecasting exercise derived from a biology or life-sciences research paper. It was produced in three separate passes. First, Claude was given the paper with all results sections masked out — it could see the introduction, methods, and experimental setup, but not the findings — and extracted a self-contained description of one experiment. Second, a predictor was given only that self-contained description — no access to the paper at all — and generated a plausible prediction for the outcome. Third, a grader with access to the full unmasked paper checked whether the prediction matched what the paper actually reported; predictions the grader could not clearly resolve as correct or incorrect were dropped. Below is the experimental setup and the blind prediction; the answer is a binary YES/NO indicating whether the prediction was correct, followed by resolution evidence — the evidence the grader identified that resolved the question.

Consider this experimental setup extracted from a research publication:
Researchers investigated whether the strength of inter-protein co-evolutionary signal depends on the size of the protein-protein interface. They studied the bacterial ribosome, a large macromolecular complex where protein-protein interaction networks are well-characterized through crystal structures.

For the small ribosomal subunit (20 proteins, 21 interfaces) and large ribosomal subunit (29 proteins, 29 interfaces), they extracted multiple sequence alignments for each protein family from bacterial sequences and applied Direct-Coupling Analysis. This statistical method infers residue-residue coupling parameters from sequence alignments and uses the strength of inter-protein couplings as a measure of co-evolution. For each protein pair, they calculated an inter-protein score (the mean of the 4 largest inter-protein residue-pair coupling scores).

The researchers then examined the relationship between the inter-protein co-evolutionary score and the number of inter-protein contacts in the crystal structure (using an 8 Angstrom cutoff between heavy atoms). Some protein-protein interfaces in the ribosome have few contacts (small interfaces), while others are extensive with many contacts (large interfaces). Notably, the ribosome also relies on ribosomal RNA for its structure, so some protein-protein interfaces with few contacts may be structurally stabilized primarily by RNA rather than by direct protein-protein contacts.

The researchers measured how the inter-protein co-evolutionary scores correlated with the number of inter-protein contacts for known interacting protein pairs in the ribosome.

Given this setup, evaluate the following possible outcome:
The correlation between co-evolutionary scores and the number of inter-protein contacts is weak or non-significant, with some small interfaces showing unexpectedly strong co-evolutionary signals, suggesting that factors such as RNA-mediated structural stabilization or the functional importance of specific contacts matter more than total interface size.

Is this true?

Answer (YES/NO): NO